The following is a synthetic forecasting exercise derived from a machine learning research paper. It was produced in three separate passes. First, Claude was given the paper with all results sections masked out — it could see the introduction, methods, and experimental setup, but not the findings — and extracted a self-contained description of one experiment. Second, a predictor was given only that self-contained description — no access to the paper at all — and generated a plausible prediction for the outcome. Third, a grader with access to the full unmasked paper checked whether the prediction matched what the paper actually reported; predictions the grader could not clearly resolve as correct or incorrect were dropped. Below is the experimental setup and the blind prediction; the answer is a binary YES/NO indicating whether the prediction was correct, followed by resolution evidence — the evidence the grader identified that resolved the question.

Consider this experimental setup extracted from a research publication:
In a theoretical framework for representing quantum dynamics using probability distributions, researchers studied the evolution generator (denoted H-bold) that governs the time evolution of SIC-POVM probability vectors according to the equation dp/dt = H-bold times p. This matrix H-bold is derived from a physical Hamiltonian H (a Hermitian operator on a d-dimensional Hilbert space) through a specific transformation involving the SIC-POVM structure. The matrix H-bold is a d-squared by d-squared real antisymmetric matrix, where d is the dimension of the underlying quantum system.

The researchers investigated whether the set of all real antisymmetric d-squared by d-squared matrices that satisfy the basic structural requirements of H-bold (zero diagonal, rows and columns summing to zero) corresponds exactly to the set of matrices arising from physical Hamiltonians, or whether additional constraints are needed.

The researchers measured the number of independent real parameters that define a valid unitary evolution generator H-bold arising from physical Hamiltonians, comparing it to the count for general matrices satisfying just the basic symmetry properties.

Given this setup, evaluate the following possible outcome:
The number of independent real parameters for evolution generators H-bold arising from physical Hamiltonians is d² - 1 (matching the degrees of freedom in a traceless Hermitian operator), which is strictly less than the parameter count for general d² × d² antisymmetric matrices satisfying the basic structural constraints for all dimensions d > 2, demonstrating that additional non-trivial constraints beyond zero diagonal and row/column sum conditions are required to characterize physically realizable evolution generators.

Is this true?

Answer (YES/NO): YES